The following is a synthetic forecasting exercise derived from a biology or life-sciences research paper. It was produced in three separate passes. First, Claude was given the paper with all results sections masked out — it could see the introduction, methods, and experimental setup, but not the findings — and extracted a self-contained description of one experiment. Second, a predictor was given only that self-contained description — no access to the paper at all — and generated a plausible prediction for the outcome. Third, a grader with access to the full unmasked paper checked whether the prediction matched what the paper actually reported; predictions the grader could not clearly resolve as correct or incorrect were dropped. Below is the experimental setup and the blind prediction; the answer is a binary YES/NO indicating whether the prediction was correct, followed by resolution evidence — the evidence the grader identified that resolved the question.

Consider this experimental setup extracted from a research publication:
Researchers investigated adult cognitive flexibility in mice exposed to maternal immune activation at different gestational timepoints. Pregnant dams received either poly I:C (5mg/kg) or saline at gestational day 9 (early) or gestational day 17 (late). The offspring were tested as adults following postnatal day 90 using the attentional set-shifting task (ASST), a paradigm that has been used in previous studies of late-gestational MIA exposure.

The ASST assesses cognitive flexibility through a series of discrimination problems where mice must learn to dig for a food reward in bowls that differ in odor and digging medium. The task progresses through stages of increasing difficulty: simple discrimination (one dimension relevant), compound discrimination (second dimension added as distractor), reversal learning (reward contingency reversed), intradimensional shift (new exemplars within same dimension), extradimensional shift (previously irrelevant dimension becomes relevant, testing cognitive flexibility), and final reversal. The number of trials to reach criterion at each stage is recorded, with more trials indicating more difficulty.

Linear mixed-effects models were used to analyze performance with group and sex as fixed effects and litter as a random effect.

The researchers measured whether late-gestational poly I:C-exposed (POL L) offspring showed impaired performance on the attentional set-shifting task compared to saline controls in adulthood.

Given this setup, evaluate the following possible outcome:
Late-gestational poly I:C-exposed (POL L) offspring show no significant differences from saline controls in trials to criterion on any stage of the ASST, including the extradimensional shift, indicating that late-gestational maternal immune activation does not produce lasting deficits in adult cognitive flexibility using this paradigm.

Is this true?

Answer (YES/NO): YES